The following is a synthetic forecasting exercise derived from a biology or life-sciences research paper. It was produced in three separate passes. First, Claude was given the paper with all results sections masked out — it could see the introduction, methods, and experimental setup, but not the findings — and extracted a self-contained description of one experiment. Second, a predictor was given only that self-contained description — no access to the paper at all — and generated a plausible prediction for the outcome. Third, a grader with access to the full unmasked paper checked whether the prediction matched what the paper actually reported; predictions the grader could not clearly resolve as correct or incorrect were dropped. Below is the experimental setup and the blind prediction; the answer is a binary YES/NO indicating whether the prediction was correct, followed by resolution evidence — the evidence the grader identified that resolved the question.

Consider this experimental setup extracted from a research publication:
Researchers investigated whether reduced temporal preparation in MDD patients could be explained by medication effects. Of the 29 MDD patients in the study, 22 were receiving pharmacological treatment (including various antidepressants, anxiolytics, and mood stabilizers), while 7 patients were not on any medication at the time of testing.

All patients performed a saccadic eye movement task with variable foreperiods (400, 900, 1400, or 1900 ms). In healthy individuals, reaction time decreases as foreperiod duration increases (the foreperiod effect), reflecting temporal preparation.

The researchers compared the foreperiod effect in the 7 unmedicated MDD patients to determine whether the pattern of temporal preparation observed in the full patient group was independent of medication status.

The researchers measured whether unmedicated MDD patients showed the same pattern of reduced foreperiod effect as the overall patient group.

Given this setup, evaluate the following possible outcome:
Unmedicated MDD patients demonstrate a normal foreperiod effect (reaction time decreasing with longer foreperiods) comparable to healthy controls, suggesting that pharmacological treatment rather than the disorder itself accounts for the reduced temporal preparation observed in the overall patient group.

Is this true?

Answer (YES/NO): NO